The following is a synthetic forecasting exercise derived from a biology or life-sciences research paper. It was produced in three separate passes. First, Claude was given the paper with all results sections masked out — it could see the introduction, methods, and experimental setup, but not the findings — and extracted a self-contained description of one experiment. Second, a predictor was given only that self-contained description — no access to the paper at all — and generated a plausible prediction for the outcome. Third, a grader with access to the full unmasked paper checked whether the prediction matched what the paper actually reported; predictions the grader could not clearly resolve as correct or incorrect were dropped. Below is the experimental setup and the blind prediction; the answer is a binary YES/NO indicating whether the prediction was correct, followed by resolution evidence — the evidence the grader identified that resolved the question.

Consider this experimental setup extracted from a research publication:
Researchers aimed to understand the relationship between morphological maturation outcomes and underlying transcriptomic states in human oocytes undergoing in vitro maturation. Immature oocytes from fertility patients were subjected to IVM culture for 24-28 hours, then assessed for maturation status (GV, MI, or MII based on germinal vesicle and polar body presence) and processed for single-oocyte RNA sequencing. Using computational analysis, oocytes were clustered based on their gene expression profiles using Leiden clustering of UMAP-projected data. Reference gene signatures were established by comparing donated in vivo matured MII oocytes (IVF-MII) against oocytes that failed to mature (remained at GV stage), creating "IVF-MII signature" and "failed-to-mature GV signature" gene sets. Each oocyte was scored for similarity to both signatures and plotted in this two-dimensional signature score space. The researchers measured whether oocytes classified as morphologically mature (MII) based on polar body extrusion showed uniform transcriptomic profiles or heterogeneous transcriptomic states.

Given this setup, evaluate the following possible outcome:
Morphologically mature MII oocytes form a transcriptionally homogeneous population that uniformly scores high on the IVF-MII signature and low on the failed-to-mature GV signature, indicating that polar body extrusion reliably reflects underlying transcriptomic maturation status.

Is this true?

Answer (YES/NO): NO